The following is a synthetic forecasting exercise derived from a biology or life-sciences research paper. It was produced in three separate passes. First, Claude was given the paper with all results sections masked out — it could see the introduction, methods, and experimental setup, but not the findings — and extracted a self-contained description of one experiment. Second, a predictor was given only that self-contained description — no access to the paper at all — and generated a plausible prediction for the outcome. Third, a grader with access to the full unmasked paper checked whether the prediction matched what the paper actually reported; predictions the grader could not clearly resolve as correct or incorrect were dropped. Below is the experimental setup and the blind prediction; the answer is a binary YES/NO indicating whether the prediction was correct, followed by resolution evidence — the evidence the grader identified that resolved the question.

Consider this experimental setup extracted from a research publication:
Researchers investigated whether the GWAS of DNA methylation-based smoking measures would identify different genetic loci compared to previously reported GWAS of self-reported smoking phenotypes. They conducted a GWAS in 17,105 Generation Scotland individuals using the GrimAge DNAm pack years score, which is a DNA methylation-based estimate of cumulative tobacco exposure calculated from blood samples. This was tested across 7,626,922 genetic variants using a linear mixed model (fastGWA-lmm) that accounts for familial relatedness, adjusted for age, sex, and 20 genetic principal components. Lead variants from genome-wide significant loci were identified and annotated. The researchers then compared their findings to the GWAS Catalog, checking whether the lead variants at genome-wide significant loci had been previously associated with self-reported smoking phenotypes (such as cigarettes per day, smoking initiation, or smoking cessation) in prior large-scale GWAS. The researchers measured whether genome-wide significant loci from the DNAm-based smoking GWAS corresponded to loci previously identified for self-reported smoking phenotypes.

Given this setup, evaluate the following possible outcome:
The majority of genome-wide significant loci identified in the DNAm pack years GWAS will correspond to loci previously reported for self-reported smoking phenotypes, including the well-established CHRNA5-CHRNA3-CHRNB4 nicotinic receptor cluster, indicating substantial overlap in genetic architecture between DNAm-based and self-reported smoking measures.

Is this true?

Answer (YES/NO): YES